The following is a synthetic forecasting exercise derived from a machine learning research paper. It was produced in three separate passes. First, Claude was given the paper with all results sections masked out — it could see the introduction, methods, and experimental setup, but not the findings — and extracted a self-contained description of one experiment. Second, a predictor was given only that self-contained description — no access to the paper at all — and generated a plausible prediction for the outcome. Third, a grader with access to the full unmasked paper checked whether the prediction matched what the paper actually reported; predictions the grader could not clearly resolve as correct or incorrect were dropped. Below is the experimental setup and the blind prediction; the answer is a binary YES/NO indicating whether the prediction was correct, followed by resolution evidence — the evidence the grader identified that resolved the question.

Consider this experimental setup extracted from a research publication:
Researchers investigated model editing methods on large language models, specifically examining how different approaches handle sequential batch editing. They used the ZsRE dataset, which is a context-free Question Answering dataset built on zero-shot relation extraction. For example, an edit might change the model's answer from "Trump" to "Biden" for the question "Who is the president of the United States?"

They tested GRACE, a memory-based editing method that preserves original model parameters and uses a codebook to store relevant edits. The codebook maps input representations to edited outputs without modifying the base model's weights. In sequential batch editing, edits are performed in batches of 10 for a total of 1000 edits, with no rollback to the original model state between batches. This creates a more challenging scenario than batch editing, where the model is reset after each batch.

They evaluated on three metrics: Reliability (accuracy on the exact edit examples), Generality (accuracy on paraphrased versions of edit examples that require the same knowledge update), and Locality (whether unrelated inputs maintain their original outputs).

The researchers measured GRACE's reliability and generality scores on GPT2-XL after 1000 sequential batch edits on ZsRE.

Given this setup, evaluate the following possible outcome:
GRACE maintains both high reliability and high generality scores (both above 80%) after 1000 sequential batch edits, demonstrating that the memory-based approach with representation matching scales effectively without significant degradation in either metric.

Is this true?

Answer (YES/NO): NO